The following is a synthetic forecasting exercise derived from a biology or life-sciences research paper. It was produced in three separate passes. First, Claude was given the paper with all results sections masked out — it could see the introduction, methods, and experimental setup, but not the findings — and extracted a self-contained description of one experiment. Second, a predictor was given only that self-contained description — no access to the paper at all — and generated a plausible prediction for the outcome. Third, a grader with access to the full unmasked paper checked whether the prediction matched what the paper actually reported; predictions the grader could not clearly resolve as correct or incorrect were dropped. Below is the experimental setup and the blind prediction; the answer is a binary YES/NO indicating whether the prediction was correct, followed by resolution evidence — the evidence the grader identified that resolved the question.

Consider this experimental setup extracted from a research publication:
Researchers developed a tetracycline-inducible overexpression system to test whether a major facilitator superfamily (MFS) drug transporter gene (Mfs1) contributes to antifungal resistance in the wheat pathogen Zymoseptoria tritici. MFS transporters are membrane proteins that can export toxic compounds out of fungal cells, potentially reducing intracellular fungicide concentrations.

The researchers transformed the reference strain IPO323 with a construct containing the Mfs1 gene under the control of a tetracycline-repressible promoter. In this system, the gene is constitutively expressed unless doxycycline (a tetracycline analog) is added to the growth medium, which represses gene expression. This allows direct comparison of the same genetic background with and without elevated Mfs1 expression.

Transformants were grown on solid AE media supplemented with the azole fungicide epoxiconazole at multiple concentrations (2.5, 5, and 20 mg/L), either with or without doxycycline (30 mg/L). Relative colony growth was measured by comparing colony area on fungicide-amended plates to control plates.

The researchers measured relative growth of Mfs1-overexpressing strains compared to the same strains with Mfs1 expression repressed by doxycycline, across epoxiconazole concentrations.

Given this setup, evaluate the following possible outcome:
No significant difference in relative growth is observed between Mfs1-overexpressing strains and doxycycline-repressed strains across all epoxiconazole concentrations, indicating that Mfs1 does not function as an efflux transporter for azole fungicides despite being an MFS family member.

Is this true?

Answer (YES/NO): NO